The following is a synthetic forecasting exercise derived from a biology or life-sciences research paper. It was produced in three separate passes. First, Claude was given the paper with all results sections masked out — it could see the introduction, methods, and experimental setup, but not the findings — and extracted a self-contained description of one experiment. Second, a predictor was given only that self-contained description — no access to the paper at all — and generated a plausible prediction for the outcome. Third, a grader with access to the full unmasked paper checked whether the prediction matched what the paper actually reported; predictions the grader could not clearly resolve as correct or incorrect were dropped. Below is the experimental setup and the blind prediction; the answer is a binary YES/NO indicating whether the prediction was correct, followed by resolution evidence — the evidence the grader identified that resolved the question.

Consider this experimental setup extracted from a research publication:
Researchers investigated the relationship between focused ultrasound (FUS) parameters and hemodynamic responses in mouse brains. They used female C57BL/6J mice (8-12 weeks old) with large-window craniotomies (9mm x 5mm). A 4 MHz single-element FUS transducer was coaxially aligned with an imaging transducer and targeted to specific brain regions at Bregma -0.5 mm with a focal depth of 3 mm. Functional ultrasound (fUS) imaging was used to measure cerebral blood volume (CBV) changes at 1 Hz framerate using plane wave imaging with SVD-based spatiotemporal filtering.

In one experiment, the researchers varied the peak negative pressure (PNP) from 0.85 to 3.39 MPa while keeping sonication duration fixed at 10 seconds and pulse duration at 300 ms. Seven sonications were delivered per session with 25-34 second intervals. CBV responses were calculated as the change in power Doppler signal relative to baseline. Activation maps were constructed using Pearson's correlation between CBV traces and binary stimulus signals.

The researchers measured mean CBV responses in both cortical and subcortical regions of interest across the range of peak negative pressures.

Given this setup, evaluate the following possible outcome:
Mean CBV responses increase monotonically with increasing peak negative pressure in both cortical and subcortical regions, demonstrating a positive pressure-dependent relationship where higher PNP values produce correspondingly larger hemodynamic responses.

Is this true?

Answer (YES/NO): NO